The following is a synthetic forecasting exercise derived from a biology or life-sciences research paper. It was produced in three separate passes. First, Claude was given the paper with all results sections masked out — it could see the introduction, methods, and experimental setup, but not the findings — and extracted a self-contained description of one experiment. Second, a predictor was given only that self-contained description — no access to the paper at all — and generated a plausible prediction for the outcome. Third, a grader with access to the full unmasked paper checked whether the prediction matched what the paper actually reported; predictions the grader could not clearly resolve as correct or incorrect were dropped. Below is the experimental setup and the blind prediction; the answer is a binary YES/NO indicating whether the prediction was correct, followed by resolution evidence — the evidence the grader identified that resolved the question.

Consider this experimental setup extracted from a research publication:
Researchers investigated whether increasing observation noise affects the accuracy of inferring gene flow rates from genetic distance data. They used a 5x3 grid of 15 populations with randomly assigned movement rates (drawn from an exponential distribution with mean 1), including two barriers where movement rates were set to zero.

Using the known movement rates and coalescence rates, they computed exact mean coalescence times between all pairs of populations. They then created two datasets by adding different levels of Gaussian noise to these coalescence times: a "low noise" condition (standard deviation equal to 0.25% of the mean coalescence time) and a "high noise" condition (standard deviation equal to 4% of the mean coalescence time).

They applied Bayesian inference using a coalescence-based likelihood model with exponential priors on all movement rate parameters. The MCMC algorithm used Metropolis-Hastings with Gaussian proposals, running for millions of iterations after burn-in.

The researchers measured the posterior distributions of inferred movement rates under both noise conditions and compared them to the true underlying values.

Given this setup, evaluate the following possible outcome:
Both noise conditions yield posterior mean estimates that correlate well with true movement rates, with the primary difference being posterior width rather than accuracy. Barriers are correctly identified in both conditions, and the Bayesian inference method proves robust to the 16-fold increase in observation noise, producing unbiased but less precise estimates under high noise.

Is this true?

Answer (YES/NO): YES